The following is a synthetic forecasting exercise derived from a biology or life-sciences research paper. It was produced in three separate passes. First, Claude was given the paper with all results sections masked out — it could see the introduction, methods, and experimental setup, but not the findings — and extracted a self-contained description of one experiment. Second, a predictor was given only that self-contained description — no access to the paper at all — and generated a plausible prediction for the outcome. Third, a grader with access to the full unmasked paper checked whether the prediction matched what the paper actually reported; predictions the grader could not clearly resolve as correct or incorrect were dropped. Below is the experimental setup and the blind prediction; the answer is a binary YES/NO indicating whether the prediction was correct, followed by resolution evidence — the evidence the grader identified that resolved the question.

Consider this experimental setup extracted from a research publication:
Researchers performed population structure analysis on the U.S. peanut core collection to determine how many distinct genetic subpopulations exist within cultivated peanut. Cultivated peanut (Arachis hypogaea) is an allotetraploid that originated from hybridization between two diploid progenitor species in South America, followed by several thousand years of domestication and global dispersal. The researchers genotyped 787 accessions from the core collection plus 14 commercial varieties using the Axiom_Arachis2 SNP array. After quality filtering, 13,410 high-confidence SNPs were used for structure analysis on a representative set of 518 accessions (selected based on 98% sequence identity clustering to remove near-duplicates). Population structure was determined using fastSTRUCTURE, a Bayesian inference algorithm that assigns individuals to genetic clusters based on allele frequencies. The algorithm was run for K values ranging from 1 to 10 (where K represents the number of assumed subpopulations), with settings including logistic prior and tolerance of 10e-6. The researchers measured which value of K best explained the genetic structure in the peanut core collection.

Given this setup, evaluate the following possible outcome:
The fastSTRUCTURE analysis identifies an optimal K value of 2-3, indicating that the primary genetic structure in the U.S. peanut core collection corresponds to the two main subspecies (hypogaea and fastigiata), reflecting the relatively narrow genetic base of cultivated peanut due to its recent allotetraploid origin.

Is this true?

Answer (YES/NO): NO